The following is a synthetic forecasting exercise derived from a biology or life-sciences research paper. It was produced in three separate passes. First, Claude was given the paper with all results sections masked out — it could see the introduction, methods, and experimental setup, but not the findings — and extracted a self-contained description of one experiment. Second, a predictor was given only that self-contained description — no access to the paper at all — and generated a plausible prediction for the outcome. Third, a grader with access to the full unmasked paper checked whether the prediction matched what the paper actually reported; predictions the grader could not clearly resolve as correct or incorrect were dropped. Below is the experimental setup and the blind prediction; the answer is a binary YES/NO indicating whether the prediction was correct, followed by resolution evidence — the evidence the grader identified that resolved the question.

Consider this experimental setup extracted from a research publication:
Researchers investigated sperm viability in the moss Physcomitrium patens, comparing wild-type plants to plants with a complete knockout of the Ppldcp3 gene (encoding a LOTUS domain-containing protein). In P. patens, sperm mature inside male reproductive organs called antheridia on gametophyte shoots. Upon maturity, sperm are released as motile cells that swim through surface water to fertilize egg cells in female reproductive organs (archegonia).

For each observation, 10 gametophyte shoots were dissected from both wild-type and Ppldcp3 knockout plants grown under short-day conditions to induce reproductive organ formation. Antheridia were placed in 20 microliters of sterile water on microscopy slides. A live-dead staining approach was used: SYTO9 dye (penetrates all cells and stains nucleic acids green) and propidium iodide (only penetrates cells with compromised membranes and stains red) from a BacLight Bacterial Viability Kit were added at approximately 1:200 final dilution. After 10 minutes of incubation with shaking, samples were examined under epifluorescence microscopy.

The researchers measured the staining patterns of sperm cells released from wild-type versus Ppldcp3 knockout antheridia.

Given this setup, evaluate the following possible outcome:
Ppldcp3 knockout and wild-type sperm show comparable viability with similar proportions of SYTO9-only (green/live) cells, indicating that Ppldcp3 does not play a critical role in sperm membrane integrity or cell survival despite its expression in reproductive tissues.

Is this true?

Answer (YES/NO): NO